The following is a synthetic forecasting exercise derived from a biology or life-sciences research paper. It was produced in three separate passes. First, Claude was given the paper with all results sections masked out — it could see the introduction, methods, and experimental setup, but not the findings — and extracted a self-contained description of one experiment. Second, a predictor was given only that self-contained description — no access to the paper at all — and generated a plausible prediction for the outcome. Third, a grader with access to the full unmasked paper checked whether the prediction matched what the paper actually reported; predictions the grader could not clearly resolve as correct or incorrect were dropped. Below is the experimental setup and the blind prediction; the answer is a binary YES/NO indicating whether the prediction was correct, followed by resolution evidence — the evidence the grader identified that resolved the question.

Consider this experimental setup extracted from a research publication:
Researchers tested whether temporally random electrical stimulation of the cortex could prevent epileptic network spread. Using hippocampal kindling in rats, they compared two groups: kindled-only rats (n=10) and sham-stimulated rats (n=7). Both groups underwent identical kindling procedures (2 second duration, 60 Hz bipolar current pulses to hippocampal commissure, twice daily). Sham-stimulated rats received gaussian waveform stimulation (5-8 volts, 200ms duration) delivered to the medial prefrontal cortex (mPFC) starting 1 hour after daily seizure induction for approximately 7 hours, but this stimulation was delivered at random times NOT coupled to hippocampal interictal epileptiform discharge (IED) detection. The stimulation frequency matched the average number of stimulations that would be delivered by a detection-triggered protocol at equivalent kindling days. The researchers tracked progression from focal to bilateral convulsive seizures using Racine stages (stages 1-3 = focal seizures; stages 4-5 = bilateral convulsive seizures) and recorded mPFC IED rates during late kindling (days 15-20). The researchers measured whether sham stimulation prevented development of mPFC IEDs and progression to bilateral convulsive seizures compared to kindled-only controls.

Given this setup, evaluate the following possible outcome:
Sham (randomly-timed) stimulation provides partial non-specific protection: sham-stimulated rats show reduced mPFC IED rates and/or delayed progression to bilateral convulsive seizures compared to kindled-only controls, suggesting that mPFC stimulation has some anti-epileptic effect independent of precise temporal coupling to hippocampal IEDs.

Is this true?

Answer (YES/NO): YES